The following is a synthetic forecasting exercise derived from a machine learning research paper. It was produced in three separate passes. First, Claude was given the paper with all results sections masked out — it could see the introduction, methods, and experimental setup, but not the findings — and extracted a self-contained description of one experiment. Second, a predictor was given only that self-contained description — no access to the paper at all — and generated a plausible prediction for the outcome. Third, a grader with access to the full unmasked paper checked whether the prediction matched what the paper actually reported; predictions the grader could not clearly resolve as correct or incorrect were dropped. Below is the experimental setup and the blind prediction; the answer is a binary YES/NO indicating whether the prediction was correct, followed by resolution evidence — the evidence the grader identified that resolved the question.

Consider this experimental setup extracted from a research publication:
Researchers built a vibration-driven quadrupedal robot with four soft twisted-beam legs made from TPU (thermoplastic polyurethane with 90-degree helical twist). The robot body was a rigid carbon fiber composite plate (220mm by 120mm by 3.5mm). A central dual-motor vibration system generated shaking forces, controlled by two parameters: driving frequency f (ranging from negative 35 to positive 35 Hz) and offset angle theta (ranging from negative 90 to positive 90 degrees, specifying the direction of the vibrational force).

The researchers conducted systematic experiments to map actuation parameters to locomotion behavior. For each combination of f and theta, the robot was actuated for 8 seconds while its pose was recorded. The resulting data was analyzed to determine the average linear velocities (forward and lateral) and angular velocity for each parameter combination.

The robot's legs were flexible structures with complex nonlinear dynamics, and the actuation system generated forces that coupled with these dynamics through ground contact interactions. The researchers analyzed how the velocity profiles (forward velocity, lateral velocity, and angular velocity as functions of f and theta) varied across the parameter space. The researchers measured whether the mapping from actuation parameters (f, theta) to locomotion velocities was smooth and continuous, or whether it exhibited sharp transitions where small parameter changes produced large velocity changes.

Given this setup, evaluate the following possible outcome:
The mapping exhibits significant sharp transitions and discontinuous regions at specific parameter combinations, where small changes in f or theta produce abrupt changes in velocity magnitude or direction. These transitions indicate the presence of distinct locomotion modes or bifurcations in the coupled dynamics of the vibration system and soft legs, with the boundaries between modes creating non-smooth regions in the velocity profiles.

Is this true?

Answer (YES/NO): YES